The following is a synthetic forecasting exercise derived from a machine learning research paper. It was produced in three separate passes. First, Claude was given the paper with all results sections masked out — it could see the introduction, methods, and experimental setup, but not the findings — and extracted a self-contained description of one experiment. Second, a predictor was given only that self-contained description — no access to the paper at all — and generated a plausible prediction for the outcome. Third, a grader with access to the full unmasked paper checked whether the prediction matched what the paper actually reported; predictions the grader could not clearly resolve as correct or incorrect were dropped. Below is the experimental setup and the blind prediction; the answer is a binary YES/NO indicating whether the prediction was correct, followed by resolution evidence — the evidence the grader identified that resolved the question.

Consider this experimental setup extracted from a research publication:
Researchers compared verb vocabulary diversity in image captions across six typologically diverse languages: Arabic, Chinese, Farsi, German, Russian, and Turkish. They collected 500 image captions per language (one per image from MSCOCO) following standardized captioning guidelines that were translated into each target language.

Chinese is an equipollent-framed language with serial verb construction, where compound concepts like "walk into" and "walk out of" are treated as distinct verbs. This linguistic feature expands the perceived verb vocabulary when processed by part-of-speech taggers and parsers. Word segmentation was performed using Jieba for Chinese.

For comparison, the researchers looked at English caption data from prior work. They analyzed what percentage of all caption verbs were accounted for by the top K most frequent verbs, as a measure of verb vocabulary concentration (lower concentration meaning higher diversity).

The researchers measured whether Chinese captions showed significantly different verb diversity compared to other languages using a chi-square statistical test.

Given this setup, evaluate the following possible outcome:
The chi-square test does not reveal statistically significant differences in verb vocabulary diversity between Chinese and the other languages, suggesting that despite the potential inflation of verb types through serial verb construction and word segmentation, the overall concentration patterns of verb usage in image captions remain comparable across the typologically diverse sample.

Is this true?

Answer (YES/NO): NO